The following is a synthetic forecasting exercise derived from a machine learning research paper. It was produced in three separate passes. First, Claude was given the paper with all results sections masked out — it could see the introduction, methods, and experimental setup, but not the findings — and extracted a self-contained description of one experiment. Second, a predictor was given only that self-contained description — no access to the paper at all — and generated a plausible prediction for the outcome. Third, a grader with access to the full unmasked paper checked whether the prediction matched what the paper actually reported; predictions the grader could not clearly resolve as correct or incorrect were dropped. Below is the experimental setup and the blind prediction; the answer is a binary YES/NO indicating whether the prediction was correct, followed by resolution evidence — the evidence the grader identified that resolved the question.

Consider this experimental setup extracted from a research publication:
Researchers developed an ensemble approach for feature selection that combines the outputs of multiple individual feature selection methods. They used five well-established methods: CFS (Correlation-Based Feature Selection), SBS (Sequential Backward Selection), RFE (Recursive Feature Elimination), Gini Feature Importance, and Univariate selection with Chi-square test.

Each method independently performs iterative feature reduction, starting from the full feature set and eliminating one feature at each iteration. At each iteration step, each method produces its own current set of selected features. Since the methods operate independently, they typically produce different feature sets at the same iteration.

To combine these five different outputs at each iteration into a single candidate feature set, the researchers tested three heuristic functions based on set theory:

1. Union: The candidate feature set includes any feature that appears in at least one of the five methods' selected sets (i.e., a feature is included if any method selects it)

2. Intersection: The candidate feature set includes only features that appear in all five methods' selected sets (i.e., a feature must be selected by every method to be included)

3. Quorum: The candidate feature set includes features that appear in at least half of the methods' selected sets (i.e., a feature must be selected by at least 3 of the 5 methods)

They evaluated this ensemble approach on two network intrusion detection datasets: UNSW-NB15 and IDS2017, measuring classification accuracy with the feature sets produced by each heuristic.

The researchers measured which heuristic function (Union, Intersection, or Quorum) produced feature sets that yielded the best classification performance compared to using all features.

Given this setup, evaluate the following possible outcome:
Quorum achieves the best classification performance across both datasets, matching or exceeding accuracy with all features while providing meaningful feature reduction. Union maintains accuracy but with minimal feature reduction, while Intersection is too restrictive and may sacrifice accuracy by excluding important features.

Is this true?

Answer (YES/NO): NO